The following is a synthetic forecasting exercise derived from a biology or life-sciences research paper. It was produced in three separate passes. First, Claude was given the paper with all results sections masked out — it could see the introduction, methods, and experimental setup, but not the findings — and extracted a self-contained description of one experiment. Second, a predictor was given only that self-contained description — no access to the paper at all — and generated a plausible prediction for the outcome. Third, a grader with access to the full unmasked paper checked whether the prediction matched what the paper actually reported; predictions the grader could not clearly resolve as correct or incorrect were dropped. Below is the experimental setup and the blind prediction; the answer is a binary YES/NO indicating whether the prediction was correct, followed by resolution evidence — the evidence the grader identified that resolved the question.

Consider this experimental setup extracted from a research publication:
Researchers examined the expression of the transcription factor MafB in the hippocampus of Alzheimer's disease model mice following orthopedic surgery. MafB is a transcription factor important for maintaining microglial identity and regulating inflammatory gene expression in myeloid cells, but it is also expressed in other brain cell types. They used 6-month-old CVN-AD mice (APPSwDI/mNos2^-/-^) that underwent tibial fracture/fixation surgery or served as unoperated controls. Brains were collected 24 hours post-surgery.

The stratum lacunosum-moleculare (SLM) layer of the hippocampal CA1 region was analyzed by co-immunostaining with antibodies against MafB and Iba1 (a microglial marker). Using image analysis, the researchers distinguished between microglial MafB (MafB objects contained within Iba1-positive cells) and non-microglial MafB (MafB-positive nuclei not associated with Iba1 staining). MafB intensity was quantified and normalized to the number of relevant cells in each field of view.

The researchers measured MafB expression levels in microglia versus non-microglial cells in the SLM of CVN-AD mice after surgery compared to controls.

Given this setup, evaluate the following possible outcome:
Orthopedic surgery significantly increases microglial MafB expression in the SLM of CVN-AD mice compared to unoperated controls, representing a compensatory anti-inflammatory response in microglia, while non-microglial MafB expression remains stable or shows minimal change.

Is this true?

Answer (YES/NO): YES